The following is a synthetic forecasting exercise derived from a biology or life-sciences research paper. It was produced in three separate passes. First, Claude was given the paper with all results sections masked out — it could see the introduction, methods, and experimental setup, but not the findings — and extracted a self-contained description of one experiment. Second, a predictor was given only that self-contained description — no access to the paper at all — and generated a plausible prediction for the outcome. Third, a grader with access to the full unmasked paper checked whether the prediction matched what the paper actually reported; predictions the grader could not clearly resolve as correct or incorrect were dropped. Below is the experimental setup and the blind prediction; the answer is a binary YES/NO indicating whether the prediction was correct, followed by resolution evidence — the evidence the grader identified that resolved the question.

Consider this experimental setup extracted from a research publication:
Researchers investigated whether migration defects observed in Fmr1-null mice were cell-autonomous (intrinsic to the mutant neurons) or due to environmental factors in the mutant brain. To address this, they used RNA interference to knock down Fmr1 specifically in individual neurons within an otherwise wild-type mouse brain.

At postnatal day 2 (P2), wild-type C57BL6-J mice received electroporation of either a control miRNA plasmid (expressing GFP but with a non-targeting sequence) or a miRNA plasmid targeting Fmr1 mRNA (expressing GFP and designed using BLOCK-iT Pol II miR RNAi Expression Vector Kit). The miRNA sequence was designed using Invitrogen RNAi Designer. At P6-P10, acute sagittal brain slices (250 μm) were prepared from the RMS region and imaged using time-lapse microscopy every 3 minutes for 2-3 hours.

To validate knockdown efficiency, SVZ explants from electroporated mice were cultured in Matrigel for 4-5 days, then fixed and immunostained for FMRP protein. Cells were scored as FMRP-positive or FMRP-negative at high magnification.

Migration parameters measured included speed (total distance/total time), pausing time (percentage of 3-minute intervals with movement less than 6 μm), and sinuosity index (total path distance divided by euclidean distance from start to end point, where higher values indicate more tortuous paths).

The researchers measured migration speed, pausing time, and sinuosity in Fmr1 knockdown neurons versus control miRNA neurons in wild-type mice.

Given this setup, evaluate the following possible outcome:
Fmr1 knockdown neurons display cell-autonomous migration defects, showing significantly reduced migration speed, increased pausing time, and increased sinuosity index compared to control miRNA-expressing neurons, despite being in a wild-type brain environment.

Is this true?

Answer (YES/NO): YES